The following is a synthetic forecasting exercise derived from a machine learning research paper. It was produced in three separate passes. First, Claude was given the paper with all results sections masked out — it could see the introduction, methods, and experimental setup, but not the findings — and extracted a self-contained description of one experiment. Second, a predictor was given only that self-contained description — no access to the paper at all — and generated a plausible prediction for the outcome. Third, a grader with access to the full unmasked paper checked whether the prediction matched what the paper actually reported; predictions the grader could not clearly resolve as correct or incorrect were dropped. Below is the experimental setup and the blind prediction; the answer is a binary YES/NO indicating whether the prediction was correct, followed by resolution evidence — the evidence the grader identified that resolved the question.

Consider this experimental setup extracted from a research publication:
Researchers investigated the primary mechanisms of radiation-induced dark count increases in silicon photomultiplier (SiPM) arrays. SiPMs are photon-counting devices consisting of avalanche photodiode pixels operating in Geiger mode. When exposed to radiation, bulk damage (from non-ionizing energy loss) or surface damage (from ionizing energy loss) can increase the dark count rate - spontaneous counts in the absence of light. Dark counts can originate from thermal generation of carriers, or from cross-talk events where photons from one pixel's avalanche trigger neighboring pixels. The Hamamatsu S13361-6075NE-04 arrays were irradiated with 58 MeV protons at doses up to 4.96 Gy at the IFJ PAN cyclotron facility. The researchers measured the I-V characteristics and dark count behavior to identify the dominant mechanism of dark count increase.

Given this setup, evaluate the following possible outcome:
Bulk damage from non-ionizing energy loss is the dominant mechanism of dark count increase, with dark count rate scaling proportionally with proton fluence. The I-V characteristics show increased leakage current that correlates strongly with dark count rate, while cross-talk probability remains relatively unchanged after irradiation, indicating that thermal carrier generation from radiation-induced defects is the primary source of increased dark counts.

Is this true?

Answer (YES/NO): NO